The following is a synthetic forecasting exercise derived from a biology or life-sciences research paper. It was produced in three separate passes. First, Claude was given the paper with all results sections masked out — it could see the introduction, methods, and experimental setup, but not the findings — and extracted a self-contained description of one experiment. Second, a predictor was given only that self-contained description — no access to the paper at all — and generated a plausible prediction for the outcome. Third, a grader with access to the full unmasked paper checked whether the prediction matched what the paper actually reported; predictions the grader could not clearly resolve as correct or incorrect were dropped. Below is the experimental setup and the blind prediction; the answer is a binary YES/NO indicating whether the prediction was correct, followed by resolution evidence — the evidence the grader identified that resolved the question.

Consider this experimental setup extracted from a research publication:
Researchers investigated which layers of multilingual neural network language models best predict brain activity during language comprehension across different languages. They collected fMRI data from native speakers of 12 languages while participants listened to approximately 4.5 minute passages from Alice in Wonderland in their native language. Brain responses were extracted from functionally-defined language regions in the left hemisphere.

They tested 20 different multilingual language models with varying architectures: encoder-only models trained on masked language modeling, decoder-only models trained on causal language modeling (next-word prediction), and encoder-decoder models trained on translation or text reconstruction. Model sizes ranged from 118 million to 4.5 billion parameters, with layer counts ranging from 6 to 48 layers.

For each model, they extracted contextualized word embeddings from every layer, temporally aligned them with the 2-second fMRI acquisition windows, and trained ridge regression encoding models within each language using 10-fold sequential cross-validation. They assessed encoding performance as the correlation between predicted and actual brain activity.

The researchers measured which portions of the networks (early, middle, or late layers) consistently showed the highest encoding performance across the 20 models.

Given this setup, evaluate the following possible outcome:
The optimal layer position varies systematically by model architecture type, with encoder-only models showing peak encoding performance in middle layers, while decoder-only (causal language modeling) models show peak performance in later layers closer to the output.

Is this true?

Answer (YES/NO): NO